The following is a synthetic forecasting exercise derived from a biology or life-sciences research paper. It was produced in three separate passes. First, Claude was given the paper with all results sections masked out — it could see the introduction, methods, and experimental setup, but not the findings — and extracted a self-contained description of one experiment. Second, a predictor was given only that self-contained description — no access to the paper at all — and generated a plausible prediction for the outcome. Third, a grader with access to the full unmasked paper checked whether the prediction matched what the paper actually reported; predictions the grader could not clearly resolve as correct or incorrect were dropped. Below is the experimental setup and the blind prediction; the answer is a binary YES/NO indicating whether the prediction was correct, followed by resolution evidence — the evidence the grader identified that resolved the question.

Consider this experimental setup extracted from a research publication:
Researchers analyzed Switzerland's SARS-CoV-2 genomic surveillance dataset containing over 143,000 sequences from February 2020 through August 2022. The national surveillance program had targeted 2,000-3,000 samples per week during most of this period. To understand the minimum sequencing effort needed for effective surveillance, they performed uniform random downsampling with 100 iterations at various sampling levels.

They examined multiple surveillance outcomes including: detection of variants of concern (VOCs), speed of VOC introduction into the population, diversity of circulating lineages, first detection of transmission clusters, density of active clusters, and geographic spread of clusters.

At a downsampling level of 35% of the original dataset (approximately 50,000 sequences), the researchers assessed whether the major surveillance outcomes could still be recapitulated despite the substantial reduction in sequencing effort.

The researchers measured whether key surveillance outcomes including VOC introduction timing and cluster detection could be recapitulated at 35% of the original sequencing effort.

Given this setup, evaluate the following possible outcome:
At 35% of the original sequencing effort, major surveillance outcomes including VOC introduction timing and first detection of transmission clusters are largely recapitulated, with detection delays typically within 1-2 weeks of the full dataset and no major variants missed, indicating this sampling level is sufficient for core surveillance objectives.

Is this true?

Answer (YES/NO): NO